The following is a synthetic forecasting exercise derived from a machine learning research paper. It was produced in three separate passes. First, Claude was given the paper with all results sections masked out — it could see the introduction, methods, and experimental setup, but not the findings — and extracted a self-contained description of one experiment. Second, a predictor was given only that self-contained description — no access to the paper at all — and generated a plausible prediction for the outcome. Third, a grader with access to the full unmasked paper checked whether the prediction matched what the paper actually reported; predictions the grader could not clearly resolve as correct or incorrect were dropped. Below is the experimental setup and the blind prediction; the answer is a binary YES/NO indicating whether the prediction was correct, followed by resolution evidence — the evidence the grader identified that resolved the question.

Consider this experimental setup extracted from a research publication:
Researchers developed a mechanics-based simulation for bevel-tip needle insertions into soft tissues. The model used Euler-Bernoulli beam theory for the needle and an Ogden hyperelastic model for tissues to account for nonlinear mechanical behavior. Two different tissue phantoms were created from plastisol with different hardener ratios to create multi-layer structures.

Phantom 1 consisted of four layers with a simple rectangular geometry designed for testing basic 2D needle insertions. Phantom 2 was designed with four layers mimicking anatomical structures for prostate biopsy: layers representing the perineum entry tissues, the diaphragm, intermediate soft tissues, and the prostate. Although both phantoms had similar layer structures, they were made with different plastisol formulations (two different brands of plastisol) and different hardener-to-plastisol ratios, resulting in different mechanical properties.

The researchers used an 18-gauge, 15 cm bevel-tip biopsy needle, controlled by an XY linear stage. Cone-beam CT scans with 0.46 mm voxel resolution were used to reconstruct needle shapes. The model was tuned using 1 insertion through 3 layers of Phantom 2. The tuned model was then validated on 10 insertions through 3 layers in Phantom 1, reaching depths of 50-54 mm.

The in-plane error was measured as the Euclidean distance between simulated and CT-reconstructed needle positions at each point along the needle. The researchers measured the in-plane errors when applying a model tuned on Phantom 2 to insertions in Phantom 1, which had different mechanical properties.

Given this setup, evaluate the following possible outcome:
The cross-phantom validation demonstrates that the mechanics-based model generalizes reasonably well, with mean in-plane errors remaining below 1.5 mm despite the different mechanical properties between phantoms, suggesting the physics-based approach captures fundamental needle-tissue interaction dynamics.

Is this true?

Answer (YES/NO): NO